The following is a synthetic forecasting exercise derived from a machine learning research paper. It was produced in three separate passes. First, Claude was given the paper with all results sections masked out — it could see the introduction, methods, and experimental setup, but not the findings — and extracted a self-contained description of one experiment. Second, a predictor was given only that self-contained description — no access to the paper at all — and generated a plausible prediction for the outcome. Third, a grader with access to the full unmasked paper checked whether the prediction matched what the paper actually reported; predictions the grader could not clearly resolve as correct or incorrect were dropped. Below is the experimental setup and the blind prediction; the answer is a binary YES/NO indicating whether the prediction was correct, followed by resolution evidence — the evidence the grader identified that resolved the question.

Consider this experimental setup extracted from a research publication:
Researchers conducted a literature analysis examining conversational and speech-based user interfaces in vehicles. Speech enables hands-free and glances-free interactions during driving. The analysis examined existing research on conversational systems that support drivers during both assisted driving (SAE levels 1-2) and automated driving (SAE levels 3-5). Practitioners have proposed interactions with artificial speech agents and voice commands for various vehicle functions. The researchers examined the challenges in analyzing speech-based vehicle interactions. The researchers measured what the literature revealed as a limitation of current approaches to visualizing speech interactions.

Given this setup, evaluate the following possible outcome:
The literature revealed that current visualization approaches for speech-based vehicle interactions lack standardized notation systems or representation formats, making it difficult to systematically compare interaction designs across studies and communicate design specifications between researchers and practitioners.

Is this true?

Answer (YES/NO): NO